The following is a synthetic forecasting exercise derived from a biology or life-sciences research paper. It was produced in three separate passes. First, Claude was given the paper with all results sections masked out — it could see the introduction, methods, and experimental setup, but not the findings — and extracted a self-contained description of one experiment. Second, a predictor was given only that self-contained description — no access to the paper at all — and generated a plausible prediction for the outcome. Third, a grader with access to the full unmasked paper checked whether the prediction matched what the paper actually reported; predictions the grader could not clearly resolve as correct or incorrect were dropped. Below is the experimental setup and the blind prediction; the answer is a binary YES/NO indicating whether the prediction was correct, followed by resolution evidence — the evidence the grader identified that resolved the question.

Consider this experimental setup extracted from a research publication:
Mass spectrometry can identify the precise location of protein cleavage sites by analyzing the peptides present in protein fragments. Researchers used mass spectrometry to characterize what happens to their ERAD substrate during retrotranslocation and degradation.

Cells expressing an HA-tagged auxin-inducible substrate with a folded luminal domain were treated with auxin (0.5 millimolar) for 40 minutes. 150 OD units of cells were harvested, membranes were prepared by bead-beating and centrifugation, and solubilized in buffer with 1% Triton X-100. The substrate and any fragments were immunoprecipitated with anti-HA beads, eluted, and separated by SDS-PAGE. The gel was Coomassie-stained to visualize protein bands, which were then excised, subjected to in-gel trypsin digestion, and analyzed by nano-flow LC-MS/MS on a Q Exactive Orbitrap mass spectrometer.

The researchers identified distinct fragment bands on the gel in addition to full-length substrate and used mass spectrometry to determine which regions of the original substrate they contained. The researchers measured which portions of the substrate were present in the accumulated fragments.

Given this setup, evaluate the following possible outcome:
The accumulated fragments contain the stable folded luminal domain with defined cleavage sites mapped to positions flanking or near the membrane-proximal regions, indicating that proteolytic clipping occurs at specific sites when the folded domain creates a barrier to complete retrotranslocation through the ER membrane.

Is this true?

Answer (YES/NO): NO